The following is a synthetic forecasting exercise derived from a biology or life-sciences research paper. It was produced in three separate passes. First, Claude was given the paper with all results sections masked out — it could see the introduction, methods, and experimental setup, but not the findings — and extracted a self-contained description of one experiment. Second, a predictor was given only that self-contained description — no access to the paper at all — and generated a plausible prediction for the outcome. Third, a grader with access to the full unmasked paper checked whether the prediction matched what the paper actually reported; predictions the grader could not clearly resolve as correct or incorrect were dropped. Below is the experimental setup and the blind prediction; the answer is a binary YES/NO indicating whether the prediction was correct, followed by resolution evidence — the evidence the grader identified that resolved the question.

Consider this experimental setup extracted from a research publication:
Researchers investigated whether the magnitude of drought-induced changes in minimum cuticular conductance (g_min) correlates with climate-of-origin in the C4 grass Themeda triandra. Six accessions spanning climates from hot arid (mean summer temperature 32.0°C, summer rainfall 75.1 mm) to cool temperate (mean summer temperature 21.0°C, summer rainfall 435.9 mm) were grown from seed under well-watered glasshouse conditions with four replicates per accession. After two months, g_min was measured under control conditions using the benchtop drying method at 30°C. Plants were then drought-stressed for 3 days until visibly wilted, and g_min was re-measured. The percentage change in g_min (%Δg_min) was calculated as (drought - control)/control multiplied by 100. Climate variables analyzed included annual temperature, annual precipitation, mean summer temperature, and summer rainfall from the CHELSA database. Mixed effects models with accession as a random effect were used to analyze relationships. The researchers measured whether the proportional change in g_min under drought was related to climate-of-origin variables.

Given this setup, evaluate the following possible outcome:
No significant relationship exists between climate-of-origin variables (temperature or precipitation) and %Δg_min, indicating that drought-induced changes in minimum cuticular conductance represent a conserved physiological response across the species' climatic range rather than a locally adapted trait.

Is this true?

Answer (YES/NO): NO